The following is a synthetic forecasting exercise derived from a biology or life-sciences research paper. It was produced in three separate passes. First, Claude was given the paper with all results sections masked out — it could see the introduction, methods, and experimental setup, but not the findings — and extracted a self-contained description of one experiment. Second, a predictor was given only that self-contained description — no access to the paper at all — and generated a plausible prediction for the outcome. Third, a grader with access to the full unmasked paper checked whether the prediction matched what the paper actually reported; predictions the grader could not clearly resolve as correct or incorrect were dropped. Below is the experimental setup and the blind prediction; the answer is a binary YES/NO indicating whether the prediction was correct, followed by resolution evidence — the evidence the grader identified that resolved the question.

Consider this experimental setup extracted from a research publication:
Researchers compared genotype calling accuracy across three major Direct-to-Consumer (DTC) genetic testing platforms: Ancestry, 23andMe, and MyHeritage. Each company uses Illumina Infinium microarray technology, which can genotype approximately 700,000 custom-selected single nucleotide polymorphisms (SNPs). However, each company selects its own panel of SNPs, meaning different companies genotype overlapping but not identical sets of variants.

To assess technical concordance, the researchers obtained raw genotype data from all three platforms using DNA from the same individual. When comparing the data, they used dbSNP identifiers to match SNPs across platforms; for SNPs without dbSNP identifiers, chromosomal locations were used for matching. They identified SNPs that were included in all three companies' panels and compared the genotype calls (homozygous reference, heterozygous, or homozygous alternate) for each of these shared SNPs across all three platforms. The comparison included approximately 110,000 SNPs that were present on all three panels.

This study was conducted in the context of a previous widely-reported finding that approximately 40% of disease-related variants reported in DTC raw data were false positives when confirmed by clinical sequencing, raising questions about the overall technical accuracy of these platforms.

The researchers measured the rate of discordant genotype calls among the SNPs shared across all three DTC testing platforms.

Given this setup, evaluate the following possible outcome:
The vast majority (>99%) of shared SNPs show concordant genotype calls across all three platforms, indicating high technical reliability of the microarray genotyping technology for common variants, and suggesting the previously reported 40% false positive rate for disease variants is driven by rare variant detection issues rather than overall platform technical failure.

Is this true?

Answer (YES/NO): YES